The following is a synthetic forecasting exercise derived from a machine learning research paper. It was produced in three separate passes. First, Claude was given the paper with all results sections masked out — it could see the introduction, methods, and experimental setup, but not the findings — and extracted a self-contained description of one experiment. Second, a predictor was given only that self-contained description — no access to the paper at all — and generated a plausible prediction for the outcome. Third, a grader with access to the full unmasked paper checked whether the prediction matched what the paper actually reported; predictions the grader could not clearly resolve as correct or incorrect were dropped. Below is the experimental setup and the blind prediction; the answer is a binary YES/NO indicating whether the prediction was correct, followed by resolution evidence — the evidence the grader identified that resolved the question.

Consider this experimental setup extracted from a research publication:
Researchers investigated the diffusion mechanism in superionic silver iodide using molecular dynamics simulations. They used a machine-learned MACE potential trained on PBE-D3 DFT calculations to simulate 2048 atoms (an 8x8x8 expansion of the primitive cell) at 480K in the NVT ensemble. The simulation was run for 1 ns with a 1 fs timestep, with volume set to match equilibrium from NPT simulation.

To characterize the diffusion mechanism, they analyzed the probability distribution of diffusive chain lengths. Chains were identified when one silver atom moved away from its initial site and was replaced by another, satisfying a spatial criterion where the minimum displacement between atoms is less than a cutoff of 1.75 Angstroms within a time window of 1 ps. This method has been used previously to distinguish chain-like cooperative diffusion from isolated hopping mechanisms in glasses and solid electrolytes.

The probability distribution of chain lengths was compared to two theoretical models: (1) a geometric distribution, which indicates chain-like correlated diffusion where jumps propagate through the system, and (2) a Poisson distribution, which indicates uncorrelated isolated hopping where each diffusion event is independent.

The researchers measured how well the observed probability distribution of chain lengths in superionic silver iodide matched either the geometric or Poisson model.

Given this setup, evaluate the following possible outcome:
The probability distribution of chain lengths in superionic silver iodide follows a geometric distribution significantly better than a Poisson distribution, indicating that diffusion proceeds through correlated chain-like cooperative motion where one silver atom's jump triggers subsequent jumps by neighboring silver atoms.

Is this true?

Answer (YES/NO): YES